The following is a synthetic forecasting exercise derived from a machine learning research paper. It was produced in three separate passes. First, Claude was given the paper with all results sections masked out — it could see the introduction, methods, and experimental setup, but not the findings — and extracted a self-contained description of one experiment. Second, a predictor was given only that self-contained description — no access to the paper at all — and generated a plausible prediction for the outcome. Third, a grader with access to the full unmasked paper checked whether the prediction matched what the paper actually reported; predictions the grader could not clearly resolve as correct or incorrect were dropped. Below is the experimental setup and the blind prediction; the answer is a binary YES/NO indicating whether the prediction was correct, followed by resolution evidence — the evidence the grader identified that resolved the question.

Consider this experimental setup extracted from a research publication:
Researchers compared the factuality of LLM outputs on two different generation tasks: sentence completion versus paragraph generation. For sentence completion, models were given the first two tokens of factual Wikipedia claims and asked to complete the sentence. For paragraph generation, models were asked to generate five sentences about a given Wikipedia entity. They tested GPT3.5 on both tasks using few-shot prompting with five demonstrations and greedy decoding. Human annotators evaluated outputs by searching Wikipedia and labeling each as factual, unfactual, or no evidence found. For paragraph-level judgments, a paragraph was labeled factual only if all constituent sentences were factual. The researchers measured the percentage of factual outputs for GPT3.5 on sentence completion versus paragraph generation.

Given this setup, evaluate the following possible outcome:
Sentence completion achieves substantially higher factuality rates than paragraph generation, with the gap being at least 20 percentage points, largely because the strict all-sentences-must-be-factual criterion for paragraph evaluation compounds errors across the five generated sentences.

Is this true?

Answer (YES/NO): YES